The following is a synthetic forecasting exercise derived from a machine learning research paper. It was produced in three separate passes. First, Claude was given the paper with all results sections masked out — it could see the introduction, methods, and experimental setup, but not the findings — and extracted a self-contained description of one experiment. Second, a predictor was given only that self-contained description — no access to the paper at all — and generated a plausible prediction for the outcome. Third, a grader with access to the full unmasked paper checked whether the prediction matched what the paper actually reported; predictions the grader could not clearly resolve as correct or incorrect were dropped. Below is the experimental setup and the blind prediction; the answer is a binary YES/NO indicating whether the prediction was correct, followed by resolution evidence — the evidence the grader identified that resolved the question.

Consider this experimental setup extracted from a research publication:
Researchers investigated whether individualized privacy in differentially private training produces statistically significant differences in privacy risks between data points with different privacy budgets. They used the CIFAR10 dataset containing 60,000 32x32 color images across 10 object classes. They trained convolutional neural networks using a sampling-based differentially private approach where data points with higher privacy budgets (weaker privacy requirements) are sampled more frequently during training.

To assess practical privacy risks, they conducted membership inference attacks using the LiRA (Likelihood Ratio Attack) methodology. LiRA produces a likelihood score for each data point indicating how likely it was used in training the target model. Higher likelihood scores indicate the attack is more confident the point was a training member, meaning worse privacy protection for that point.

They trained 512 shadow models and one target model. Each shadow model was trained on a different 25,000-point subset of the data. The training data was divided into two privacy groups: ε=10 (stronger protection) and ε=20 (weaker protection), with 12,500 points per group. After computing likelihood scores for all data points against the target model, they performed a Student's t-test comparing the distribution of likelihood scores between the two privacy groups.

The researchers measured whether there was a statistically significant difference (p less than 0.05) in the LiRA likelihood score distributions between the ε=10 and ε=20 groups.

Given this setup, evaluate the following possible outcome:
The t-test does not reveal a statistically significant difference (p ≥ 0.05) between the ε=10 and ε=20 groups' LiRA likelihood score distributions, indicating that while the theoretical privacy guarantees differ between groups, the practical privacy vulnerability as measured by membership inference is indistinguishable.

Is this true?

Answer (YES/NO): NO